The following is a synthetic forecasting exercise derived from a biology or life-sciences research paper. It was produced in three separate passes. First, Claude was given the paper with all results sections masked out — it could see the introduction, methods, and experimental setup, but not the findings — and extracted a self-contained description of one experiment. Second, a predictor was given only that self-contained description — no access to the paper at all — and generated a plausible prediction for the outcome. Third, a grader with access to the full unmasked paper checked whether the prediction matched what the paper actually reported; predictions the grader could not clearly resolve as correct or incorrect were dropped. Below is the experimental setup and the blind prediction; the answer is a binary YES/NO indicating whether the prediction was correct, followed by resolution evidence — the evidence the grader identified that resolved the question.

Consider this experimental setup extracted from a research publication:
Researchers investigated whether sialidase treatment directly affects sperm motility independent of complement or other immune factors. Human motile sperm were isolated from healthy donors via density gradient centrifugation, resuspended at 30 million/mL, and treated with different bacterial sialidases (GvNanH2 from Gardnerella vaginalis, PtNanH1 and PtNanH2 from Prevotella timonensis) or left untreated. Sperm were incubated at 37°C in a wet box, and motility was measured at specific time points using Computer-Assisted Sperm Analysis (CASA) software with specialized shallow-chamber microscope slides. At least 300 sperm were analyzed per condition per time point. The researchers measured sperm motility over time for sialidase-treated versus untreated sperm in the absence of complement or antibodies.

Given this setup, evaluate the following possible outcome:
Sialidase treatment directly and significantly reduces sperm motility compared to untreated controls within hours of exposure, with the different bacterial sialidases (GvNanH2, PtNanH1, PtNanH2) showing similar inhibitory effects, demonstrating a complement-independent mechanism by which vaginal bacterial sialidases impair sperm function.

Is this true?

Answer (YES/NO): NO